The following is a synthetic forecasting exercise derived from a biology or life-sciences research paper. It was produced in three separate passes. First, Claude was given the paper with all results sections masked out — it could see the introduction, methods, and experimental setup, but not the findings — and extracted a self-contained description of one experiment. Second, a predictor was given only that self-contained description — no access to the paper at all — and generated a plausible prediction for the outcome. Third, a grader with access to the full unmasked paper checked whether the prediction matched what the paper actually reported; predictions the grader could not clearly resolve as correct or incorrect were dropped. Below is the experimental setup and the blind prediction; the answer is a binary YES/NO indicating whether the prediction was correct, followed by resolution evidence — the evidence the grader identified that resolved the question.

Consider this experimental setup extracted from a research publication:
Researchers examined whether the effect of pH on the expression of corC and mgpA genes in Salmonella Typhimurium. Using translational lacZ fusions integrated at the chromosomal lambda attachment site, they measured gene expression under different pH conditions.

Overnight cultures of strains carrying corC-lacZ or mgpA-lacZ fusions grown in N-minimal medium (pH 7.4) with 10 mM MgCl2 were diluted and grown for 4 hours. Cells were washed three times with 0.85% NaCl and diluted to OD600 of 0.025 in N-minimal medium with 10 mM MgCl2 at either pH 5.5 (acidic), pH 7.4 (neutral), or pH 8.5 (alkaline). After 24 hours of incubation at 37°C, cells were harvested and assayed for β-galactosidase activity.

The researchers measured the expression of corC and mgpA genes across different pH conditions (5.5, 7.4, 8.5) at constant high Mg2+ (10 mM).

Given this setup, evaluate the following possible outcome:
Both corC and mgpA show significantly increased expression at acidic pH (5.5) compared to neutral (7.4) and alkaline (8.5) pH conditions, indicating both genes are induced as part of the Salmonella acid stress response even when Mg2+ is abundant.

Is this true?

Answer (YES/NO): NO